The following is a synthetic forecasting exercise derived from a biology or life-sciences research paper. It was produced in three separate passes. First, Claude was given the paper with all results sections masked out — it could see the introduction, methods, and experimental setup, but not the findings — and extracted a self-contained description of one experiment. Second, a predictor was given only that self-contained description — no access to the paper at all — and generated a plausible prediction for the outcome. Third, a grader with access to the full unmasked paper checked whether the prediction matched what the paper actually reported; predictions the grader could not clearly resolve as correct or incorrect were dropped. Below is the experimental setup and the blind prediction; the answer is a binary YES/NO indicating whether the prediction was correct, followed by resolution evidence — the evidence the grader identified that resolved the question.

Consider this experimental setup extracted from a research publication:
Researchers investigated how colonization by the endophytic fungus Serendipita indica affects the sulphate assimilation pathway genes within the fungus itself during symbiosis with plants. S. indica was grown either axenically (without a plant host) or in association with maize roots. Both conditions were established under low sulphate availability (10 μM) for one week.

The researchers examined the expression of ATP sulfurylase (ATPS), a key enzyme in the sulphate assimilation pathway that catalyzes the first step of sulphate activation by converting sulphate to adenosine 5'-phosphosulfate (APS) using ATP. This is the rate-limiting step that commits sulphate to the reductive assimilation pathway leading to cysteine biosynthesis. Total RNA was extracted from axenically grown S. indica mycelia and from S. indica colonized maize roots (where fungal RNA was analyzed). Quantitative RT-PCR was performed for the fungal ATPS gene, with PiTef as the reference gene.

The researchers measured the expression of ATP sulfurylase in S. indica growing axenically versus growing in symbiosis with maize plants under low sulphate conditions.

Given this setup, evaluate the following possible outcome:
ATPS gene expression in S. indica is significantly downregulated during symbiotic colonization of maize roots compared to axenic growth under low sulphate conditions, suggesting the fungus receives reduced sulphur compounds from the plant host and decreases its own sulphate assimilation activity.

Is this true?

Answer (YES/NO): YES